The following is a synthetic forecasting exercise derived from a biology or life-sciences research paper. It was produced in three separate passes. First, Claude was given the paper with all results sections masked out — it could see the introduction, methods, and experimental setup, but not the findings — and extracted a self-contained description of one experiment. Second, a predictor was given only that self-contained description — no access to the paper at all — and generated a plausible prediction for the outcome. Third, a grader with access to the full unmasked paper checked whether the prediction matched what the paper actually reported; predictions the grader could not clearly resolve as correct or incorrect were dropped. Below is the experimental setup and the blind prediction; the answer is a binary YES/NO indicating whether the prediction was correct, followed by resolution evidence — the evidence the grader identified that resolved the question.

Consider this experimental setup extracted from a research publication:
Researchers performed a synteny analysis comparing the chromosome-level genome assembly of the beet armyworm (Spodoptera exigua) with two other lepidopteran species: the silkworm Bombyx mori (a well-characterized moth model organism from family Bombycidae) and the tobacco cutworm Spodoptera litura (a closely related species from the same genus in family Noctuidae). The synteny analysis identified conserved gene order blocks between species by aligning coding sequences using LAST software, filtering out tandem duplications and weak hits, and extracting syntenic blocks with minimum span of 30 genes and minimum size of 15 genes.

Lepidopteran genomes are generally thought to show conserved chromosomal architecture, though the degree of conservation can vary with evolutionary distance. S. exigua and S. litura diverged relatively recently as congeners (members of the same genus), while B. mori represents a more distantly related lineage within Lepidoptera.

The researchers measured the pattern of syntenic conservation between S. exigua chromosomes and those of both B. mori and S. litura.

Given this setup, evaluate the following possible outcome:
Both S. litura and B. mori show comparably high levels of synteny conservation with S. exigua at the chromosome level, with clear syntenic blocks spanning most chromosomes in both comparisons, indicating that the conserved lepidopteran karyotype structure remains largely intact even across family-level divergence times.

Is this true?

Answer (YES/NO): NO